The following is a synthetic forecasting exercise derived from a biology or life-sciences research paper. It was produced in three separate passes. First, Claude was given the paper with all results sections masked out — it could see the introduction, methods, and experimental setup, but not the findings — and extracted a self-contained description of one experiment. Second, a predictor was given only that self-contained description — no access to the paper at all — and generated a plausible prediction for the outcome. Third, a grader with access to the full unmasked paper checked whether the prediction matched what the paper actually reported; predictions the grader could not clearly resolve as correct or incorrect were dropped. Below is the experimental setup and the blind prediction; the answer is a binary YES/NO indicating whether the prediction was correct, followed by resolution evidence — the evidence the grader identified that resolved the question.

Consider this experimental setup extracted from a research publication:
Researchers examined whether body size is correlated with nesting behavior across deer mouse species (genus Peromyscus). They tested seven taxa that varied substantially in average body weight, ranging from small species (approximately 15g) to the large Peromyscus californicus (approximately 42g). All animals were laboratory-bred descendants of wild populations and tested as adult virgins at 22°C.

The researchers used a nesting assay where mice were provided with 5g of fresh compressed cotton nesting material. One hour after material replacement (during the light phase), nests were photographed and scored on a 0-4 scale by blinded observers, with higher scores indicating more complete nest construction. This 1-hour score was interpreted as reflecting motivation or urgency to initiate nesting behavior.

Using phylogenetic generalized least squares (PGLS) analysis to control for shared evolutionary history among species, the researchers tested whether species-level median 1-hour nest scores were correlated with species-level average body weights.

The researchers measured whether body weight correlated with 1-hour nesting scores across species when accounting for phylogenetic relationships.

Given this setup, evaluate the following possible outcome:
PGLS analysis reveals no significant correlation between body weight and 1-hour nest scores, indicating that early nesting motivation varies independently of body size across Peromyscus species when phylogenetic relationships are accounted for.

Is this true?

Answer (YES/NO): YES